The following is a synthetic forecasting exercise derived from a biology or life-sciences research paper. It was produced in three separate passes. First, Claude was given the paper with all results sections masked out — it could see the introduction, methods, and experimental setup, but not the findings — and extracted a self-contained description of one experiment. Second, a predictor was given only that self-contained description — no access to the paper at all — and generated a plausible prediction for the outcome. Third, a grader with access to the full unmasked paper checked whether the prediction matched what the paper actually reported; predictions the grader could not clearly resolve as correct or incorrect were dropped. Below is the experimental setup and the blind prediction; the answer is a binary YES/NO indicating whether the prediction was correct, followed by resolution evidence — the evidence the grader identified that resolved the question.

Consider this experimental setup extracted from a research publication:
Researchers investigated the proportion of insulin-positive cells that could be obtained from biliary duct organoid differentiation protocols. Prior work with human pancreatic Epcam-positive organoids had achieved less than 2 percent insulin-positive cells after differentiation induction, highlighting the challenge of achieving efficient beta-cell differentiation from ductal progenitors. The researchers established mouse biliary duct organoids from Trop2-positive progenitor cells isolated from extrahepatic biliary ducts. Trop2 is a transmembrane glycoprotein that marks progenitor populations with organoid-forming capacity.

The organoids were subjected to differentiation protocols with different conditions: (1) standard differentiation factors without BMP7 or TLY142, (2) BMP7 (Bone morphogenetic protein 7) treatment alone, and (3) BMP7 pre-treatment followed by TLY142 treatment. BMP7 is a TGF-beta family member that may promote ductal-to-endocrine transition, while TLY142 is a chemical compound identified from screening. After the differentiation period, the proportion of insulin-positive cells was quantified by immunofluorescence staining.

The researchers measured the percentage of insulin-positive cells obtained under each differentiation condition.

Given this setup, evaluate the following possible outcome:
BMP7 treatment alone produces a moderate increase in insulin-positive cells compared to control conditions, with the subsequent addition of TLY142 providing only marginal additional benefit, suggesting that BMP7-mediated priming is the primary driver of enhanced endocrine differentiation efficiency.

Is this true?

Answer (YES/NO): NO